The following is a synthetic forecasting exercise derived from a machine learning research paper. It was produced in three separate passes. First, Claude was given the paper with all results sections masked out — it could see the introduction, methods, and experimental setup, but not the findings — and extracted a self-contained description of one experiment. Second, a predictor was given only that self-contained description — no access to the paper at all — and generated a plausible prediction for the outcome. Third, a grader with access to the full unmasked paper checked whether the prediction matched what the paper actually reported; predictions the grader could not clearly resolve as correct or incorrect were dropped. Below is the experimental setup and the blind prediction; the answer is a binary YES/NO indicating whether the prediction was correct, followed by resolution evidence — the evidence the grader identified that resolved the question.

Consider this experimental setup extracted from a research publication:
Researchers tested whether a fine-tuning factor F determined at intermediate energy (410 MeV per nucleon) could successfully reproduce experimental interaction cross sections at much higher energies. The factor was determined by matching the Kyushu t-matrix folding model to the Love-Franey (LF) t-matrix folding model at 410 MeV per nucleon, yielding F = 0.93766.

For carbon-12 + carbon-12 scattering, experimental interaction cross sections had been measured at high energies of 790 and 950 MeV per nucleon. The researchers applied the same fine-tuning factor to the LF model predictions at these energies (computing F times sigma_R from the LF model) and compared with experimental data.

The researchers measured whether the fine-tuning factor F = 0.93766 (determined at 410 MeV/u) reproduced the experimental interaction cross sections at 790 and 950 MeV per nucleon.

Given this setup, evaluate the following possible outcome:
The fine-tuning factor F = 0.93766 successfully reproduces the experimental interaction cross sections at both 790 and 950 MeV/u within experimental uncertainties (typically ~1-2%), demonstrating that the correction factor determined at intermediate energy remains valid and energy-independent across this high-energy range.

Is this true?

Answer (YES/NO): YES